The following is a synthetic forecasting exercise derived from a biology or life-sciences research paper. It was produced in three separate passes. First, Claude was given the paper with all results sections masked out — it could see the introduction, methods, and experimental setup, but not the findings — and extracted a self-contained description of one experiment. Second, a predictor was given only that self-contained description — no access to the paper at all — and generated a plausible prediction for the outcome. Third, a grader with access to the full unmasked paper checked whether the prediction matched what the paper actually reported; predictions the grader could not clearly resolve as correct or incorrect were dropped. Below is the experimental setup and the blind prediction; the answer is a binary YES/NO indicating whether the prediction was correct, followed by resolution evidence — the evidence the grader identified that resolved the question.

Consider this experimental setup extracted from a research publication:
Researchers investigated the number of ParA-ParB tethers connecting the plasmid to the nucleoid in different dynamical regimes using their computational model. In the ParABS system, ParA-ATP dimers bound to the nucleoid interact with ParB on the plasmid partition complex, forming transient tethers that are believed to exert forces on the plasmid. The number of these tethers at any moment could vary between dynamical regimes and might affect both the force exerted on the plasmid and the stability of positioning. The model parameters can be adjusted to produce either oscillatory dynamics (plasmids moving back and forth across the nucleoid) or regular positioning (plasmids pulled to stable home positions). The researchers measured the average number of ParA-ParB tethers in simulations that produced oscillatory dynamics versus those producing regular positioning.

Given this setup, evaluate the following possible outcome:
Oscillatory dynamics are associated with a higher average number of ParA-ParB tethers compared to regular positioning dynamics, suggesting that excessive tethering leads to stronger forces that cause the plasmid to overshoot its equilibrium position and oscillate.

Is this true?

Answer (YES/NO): NO